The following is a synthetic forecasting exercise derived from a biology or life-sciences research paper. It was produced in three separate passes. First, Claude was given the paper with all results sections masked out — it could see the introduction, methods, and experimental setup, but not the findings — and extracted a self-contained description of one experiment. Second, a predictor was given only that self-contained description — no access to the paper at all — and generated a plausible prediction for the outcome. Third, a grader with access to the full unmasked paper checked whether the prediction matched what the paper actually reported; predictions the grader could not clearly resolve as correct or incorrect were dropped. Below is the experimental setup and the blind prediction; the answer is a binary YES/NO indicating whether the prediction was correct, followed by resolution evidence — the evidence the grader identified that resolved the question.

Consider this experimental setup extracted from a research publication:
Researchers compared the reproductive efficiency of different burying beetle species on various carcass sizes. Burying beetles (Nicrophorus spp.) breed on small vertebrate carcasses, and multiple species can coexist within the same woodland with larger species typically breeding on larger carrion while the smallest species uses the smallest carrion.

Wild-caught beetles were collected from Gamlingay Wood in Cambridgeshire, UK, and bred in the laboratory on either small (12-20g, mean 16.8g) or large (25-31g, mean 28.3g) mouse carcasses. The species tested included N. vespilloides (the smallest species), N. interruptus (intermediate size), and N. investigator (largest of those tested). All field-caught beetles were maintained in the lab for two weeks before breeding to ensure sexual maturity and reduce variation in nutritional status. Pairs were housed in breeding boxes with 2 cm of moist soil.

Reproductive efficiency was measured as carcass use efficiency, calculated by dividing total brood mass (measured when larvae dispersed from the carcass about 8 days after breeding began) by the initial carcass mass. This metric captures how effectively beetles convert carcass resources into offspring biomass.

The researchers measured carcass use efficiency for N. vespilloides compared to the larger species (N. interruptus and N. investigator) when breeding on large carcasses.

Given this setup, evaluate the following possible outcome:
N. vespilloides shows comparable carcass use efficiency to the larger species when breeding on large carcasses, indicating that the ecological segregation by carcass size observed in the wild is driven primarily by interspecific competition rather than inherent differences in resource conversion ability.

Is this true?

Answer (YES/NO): NO